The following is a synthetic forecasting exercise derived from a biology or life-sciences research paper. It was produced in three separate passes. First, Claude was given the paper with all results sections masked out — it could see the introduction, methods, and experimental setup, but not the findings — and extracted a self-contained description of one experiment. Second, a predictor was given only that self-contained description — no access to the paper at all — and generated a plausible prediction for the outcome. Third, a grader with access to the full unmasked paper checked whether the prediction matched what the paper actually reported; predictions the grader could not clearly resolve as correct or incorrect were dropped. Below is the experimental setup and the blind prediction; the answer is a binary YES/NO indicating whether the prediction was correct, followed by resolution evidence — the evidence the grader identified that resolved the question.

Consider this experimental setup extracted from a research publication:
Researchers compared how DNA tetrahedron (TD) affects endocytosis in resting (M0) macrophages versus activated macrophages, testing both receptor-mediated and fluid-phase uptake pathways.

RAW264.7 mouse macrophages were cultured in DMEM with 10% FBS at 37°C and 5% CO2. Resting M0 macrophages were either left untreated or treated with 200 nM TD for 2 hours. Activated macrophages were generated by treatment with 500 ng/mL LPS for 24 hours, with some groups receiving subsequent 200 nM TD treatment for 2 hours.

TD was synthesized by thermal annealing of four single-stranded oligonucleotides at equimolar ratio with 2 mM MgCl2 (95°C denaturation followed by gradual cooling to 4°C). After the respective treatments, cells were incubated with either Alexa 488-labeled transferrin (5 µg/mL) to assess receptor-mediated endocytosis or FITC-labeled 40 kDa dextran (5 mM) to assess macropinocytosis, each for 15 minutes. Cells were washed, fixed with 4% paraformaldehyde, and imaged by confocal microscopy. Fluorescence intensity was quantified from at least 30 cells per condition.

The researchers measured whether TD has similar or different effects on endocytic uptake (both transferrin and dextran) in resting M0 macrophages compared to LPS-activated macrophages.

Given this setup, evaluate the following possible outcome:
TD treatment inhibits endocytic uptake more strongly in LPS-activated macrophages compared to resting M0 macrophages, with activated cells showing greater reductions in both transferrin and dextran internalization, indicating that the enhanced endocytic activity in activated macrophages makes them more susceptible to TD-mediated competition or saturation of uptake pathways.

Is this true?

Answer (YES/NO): NO